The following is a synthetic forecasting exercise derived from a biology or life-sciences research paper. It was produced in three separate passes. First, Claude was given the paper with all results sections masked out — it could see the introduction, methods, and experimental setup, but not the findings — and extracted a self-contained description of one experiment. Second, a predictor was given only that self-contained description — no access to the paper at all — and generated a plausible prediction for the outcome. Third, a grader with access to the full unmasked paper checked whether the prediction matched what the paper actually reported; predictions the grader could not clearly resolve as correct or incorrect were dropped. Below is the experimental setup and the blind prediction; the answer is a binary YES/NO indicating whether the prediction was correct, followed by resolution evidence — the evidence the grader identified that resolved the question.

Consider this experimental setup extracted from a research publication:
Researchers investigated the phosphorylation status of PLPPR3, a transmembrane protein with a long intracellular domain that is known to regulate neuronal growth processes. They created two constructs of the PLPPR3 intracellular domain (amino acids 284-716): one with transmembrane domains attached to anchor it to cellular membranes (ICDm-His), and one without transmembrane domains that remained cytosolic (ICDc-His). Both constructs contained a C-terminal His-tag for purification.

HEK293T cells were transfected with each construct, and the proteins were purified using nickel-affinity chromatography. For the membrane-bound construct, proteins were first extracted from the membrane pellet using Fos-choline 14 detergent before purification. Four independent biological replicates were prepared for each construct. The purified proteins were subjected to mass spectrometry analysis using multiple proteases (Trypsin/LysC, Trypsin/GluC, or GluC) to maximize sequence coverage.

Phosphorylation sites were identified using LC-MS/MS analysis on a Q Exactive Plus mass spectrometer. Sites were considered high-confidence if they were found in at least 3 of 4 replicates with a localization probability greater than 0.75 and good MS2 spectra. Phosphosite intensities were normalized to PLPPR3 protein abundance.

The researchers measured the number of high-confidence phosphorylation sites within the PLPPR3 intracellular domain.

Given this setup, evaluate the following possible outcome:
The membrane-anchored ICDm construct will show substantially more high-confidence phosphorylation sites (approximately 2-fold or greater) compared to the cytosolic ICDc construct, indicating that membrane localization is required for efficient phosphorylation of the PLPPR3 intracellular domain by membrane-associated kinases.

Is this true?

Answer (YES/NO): NO